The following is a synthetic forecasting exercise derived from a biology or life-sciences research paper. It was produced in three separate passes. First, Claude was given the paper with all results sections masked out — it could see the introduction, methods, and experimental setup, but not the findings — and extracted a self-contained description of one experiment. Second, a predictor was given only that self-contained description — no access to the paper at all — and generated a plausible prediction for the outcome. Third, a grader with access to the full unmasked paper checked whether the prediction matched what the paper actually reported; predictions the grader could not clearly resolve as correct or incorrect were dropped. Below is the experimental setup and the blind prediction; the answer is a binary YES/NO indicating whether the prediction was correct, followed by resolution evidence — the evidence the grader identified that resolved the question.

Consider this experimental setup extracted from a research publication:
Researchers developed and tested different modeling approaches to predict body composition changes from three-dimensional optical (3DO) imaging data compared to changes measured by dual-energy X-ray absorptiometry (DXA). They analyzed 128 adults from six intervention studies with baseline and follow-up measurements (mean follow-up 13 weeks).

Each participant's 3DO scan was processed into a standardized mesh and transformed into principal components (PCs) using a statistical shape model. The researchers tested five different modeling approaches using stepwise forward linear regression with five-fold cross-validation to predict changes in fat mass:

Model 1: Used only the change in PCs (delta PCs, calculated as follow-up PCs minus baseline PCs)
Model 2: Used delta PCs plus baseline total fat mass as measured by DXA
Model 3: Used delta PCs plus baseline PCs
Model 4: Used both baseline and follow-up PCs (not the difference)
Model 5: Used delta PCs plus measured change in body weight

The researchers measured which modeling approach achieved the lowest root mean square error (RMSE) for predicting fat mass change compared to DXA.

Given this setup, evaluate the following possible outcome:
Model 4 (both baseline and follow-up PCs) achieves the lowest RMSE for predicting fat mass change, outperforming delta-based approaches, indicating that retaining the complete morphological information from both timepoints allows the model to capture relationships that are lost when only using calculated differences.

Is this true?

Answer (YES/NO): NO